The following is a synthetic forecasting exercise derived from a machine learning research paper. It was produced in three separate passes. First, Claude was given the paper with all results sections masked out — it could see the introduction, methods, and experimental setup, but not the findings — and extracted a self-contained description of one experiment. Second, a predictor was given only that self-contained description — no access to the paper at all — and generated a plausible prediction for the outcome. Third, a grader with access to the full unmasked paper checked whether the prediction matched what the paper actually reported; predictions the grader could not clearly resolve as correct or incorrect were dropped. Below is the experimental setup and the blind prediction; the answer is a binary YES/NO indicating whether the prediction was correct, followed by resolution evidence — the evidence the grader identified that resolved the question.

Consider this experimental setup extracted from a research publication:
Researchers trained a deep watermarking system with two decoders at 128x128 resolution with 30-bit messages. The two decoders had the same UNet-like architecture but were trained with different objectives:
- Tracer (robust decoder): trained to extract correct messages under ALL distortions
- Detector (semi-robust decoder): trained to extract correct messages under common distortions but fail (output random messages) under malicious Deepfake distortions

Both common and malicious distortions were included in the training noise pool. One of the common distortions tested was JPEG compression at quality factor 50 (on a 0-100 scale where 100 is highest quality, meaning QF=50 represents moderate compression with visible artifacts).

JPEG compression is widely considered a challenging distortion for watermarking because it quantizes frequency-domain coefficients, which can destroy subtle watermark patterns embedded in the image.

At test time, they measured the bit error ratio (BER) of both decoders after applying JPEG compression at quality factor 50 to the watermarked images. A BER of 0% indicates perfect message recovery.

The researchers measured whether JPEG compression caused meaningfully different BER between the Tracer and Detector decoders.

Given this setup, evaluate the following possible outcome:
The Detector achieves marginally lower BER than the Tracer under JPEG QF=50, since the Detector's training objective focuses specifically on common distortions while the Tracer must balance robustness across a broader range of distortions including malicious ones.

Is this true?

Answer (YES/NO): NO